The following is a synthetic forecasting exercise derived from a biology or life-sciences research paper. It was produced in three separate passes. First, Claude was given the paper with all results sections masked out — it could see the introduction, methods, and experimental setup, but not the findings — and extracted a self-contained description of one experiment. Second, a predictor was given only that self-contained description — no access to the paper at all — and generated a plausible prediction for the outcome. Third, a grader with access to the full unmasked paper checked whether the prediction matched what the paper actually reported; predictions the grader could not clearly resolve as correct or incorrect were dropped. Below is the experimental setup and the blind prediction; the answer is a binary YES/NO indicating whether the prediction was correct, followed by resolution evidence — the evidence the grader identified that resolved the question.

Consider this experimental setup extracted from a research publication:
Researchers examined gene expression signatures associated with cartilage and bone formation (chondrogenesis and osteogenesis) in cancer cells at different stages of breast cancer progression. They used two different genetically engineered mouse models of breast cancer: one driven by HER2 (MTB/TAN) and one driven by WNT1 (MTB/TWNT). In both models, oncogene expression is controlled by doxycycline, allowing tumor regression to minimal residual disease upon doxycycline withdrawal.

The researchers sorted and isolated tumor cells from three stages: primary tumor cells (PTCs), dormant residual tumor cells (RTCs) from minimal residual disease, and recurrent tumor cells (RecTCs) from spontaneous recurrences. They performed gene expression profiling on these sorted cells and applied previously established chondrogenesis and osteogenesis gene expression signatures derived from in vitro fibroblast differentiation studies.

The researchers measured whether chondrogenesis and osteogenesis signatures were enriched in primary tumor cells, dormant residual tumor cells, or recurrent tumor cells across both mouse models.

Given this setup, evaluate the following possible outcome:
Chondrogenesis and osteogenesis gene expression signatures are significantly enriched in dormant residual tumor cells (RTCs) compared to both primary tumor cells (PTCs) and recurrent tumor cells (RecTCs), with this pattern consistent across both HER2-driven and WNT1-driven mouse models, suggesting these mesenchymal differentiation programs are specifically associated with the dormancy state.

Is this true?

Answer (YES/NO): YES